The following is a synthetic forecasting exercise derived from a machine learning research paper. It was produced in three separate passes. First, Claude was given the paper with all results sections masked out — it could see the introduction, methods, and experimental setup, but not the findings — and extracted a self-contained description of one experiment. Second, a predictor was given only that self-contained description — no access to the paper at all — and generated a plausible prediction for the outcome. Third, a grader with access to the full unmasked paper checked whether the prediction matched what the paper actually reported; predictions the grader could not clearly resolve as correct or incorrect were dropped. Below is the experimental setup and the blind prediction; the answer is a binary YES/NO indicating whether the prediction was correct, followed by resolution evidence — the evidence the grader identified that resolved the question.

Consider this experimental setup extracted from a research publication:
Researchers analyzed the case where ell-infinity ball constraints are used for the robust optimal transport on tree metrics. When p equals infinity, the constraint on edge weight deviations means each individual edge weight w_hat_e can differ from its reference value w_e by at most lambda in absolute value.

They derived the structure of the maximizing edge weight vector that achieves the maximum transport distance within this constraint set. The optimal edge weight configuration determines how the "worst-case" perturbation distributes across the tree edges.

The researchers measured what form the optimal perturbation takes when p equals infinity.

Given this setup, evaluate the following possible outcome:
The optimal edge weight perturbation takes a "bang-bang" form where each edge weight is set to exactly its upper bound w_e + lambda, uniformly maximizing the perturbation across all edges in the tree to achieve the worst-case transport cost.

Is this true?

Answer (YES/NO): YES